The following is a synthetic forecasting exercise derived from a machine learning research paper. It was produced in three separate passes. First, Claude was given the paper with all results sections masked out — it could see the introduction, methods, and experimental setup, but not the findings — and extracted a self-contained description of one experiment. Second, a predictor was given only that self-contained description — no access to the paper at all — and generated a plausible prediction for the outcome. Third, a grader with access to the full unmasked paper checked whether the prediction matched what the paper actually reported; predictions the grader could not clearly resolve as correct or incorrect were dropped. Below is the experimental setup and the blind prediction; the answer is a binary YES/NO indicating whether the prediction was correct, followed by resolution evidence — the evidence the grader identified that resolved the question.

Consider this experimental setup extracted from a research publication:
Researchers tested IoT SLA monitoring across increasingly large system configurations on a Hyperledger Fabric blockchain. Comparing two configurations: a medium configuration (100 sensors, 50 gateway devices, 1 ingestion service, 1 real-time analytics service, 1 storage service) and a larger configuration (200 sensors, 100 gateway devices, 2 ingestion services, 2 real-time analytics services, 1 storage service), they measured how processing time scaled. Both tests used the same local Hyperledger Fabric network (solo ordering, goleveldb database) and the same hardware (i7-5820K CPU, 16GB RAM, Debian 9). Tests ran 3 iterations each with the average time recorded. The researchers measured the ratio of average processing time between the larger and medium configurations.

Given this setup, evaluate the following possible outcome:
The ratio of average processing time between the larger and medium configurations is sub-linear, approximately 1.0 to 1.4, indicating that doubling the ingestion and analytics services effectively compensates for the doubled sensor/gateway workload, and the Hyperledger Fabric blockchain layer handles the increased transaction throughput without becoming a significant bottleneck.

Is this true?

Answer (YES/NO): NO